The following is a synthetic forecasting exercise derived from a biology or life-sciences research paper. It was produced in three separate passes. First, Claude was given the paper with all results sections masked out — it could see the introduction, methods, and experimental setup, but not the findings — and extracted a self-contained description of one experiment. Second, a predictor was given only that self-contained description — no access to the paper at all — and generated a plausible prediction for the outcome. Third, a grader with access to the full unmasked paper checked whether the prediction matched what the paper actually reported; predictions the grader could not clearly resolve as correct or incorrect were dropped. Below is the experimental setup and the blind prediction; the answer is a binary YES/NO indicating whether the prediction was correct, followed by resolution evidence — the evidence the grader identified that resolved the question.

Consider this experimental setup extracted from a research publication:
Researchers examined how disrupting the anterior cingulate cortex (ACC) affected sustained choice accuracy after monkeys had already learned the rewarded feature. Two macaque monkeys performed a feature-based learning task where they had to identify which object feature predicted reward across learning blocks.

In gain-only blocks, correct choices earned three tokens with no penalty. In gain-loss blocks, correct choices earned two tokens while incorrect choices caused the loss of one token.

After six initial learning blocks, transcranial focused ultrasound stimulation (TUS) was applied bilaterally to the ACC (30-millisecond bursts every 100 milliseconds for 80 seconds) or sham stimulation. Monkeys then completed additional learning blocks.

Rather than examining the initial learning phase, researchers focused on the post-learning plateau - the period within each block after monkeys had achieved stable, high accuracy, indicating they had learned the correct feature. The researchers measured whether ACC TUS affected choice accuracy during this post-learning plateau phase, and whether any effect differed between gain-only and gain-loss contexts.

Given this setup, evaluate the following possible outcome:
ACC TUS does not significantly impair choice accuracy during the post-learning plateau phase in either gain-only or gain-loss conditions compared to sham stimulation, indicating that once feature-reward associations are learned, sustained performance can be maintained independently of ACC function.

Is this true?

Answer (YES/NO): NO